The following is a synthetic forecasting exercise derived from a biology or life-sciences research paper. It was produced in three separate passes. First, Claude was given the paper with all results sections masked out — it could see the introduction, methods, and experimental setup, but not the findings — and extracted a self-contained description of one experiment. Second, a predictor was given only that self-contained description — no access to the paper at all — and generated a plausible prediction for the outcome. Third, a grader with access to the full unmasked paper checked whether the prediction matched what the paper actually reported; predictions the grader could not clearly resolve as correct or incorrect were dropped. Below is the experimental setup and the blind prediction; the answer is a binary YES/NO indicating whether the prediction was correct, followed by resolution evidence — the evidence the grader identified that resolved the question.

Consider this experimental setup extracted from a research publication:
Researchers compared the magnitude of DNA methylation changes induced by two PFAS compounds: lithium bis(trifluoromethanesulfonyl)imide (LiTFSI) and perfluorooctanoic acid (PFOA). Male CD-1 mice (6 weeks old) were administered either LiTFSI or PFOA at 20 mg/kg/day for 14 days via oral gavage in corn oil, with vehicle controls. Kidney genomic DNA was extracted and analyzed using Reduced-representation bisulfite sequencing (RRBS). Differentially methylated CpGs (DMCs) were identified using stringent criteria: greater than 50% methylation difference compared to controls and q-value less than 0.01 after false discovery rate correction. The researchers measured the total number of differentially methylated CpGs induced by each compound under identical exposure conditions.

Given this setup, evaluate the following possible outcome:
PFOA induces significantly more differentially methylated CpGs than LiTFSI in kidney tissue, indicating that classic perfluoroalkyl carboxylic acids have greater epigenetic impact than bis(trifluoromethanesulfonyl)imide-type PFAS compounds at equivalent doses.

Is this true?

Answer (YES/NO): NO